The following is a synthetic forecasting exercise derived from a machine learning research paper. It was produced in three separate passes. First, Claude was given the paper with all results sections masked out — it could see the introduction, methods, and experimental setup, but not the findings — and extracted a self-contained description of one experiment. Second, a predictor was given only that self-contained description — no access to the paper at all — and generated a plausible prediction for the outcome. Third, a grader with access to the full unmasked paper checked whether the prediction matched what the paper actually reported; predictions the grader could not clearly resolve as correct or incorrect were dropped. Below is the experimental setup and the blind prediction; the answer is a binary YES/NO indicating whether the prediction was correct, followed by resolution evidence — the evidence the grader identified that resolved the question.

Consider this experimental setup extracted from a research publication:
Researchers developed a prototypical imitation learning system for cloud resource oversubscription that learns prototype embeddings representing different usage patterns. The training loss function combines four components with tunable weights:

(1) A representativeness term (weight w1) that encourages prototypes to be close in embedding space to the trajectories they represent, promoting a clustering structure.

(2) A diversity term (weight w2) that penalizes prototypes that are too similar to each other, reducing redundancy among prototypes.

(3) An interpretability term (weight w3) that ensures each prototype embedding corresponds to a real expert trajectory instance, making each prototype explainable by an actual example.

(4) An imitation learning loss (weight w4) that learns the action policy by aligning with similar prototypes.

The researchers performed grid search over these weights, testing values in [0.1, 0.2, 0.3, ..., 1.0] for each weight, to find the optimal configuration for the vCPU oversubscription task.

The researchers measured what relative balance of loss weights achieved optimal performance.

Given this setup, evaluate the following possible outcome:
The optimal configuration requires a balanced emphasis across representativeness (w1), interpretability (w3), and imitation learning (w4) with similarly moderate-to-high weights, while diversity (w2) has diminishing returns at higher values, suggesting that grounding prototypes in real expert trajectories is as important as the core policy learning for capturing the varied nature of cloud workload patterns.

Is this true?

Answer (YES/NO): NO